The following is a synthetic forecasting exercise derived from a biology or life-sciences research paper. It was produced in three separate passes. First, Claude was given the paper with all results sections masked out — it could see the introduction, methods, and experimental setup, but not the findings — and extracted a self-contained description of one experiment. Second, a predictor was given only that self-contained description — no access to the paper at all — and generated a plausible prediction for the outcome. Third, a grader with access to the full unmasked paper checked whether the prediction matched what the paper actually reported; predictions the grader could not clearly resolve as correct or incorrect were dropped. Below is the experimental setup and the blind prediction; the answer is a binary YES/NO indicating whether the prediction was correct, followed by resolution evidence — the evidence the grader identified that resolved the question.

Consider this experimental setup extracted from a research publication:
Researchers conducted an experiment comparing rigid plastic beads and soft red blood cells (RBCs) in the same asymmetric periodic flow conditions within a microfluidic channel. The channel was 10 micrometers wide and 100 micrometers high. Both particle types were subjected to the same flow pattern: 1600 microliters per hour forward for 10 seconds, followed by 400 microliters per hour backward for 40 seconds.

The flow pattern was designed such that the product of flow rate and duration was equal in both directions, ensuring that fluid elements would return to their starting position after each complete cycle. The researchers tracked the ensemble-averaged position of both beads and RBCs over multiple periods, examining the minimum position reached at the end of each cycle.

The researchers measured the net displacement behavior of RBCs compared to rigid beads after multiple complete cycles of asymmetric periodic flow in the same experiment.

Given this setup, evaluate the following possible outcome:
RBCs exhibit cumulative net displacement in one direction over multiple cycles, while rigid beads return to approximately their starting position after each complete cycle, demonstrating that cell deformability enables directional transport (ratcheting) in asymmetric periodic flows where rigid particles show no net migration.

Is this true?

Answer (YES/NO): YES